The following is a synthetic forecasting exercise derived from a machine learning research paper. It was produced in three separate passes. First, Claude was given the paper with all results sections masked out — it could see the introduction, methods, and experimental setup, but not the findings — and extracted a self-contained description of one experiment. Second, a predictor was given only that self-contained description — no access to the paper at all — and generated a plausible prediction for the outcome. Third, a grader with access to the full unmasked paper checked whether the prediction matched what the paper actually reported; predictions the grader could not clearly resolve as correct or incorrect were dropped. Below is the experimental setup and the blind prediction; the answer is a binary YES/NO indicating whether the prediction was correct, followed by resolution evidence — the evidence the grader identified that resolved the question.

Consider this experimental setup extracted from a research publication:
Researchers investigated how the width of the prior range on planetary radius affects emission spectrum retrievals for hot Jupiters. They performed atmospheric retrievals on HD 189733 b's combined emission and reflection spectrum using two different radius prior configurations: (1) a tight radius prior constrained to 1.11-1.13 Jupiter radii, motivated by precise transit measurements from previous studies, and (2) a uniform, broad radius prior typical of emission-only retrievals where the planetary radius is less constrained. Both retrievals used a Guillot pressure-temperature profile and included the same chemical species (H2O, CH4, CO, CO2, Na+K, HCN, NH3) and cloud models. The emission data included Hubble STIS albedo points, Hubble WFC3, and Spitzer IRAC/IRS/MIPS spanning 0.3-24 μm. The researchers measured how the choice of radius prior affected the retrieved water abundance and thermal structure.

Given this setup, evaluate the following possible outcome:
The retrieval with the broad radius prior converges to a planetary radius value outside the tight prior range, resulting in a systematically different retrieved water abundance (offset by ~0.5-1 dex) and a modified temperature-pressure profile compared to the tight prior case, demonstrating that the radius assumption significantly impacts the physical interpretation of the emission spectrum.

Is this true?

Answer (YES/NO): NO